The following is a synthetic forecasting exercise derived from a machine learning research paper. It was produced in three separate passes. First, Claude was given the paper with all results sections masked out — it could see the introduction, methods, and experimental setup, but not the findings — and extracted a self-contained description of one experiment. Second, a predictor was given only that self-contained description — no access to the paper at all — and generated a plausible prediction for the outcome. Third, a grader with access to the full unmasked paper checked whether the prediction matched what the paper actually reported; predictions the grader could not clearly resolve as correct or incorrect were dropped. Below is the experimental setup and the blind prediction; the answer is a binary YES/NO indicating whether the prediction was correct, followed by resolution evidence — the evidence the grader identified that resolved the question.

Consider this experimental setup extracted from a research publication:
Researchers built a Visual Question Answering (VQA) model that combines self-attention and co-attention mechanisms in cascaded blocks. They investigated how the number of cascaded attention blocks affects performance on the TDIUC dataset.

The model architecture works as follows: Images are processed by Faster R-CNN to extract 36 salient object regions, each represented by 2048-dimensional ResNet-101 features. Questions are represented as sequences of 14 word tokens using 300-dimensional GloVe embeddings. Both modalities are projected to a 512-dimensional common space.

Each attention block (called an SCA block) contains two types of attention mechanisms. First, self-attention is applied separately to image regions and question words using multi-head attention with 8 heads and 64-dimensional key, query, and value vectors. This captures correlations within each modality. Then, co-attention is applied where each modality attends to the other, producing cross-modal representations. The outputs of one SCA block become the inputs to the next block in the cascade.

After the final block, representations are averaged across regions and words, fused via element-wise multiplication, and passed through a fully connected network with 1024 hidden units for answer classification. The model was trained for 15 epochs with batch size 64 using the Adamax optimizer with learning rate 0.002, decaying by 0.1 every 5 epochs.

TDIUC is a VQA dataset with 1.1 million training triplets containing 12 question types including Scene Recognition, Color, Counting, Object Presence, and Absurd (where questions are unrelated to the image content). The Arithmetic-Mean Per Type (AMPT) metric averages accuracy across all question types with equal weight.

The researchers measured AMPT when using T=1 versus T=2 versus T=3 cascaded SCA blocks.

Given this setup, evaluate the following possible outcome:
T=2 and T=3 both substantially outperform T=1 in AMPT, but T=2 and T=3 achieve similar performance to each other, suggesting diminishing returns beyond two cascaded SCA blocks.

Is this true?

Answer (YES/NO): NO